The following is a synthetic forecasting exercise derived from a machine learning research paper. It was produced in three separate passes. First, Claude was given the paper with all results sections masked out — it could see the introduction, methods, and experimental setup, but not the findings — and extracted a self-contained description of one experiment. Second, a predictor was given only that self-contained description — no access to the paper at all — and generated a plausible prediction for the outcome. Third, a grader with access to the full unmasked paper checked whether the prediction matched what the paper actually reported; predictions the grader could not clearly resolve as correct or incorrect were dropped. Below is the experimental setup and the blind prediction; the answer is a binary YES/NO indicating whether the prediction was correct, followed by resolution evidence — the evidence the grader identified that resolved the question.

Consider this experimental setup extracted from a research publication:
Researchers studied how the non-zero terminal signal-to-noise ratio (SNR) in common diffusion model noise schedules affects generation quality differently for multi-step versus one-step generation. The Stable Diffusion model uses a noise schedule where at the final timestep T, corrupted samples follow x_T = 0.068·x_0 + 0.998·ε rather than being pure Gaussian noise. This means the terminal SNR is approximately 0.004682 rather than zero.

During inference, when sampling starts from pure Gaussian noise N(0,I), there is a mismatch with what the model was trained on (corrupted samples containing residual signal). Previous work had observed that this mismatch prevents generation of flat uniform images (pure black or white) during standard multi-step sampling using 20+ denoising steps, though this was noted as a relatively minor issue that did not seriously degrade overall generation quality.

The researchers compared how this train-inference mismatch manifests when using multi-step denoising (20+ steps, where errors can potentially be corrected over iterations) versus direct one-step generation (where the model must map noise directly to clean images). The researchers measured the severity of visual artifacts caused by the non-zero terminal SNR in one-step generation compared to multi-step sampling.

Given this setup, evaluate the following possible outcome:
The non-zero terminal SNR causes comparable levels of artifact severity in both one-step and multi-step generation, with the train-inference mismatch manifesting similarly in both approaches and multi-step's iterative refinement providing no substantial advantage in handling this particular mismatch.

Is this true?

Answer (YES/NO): NO